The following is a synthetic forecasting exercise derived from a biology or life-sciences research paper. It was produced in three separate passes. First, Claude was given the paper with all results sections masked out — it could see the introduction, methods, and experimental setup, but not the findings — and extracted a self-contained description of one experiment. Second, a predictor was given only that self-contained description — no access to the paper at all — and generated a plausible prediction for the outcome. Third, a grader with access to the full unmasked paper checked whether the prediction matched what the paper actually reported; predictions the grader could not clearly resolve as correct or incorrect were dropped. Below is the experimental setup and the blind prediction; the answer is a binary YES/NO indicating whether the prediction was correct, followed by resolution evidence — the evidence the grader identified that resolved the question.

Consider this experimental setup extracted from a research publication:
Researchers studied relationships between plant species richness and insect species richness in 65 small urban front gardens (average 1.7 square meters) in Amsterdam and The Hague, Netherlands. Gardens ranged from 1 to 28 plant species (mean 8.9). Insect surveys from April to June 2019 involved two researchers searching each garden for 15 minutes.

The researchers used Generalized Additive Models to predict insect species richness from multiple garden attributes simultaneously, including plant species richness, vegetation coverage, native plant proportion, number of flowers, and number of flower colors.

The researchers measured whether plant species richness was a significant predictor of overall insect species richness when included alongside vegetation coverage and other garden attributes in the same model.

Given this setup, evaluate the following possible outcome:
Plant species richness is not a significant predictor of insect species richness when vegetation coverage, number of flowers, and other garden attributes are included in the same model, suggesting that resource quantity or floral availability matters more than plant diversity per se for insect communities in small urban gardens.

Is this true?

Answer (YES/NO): NO